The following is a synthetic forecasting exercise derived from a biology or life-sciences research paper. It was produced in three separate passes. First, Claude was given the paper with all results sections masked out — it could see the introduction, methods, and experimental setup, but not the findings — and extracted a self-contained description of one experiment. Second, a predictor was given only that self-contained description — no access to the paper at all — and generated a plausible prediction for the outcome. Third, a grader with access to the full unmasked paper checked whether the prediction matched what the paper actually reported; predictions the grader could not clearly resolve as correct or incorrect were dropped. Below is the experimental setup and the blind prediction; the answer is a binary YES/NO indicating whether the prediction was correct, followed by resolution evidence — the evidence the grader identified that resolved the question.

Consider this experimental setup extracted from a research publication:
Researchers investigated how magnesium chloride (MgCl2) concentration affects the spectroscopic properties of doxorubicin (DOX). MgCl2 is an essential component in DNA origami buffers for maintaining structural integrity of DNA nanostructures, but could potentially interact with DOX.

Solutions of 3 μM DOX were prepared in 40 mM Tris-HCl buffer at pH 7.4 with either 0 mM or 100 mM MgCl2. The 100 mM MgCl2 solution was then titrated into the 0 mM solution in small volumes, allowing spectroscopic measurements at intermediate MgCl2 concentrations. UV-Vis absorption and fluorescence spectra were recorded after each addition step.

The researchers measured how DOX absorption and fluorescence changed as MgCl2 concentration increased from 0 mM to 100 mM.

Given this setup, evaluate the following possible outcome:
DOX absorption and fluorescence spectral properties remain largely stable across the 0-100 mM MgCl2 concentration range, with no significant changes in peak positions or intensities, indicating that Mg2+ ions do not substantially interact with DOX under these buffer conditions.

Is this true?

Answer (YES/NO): NO